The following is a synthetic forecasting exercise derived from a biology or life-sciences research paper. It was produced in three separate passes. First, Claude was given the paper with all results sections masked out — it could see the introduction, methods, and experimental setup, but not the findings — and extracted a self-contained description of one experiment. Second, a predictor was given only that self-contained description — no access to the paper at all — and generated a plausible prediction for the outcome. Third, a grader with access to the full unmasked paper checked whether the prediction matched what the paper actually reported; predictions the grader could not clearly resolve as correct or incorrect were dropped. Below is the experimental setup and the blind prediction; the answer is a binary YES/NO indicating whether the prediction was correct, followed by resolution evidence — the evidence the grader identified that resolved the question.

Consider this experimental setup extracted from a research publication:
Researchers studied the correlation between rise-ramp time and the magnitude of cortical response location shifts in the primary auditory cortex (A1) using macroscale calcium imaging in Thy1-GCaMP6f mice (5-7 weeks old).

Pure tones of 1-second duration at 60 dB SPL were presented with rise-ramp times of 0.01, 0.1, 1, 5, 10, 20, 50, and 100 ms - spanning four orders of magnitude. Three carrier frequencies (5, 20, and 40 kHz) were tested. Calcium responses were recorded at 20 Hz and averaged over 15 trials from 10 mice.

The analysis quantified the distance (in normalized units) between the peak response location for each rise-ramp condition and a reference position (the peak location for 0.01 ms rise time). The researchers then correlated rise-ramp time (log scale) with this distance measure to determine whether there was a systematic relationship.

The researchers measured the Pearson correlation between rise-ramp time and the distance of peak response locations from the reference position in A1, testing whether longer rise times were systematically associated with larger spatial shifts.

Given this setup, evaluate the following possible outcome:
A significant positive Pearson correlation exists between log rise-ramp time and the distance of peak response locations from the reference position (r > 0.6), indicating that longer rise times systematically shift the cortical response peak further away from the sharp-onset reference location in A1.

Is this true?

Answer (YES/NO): NO